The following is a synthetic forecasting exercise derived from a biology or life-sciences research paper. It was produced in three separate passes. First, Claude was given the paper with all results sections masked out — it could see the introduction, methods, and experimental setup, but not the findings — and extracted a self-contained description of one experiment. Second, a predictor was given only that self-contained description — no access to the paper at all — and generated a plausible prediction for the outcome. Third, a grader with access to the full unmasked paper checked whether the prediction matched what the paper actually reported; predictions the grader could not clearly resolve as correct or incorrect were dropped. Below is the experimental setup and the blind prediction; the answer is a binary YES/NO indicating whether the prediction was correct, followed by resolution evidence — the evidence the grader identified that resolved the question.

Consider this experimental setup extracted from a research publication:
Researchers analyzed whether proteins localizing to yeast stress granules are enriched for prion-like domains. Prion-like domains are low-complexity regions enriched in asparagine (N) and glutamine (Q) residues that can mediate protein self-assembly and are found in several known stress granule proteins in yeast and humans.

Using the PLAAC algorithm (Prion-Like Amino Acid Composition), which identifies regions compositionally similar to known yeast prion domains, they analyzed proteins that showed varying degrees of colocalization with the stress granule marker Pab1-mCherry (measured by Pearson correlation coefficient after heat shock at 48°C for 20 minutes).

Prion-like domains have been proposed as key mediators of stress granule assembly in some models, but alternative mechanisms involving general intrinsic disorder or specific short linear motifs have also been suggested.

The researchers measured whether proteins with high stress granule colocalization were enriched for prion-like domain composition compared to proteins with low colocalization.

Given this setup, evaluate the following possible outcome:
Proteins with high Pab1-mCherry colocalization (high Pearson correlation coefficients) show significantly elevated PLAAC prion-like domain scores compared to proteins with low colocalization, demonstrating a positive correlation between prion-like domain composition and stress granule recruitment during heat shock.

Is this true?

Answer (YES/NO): NO